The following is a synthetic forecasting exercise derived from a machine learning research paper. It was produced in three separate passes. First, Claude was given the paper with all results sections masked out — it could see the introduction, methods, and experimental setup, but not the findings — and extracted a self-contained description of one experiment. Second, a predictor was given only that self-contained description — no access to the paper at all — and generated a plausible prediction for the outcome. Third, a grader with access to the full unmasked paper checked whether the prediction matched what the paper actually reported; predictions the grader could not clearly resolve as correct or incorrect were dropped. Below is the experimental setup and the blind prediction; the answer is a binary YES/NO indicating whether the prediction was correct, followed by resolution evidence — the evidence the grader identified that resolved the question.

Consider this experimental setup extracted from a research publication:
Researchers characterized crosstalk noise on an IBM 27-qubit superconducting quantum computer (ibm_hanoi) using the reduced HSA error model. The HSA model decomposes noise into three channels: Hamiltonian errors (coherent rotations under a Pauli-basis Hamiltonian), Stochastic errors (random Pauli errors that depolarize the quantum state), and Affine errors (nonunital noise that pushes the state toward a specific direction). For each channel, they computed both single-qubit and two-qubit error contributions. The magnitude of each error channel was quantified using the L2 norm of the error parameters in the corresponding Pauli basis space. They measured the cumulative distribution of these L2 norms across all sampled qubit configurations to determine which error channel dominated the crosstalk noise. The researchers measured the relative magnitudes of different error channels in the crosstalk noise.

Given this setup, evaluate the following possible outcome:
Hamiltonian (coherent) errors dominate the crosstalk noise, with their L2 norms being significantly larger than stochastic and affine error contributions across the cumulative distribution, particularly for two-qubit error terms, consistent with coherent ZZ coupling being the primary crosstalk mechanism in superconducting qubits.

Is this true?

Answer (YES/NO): NO